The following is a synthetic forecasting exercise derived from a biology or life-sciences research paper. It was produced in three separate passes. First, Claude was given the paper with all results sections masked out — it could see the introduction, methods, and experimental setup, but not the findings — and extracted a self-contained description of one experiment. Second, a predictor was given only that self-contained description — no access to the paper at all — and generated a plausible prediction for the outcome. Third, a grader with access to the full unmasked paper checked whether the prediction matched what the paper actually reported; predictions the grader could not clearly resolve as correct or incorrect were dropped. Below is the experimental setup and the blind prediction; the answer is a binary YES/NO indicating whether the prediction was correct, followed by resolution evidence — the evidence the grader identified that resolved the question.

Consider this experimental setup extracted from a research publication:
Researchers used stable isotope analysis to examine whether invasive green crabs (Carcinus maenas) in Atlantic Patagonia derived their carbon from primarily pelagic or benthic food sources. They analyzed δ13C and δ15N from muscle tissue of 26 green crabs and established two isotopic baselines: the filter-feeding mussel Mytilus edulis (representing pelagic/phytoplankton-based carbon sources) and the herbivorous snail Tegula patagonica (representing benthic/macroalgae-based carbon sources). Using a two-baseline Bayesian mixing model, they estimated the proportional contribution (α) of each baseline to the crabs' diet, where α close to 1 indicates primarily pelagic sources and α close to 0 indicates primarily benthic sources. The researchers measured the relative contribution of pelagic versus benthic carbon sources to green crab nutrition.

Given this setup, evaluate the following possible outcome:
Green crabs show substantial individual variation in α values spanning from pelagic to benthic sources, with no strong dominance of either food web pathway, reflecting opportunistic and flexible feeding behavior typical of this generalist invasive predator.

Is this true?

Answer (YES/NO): NO